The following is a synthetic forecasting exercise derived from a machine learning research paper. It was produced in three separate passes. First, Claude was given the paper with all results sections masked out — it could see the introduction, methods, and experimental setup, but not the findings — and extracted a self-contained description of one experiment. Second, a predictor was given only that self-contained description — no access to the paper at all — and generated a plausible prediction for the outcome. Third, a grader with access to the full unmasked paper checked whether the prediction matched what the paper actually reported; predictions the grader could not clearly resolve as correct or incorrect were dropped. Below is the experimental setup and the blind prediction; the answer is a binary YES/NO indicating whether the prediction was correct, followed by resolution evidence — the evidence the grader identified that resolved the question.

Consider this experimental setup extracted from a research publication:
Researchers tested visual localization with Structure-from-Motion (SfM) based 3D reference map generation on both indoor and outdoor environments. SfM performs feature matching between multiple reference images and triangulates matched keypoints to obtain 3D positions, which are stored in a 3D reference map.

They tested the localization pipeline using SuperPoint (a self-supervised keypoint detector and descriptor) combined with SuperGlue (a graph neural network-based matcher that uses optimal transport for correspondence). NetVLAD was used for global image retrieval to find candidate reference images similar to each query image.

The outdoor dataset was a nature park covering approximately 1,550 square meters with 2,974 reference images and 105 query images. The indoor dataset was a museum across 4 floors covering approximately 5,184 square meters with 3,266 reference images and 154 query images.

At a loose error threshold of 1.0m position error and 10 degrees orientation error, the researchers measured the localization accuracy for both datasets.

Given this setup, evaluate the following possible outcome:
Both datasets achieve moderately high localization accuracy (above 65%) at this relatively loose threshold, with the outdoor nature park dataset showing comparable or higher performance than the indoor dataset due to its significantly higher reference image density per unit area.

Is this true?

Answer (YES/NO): YES